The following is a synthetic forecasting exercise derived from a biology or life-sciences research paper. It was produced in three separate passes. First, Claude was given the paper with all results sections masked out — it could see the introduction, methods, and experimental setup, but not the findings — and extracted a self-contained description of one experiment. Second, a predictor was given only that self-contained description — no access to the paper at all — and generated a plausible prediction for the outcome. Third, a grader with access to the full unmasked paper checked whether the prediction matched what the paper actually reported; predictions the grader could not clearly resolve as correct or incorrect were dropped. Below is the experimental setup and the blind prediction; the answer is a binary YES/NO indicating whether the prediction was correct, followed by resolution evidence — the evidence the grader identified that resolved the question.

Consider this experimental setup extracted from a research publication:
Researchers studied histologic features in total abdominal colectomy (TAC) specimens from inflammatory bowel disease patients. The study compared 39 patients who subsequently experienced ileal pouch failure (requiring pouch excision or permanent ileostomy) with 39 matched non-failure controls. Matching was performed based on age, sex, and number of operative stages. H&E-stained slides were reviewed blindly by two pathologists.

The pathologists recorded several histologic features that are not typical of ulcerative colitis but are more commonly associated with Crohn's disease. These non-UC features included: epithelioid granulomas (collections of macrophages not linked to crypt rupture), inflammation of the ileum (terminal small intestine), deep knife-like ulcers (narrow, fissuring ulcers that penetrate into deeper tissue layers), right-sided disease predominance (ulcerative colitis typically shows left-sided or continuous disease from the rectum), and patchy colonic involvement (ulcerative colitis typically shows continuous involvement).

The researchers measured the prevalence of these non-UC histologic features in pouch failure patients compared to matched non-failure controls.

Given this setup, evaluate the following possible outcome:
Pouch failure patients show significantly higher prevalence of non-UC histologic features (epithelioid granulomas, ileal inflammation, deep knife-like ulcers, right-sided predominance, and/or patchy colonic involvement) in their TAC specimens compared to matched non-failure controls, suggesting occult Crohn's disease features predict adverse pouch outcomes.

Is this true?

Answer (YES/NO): YES